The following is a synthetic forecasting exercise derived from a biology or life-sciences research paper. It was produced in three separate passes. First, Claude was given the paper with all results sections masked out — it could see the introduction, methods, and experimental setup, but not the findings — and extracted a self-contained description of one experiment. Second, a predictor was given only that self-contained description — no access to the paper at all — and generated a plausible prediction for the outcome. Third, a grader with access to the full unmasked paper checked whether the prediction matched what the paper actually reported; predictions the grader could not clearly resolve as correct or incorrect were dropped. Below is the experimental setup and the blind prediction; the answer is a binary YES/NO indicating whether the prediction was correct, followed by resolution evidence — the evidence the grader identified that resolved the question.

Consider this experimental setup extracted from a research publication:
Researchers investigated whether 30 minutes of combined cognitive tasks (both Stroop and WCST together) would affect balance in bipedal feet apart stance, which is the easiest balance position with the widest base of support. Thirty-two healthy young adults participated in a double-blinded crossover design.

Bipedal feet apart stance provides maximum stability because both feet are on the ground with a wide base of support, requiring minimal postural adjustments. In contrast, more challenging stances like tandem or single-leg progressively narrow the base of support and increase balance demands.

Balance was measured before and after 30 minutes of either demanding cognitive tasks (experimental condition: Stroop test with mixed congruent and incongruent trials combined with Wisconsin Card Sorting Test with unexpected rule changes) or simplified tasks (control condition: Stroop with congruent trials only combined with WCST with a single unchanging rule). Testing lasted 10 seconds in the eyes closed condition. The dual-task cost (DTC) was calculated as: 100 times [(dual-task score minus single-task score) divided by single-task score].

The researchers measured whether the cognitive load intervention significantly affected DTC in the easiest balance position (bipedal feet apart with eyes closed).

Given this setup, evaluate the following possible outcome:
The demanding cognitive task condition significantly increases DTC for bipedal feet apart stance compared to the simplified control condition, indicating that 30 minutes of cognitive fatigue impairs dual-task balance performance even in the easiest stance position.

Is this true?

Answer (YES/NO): NO